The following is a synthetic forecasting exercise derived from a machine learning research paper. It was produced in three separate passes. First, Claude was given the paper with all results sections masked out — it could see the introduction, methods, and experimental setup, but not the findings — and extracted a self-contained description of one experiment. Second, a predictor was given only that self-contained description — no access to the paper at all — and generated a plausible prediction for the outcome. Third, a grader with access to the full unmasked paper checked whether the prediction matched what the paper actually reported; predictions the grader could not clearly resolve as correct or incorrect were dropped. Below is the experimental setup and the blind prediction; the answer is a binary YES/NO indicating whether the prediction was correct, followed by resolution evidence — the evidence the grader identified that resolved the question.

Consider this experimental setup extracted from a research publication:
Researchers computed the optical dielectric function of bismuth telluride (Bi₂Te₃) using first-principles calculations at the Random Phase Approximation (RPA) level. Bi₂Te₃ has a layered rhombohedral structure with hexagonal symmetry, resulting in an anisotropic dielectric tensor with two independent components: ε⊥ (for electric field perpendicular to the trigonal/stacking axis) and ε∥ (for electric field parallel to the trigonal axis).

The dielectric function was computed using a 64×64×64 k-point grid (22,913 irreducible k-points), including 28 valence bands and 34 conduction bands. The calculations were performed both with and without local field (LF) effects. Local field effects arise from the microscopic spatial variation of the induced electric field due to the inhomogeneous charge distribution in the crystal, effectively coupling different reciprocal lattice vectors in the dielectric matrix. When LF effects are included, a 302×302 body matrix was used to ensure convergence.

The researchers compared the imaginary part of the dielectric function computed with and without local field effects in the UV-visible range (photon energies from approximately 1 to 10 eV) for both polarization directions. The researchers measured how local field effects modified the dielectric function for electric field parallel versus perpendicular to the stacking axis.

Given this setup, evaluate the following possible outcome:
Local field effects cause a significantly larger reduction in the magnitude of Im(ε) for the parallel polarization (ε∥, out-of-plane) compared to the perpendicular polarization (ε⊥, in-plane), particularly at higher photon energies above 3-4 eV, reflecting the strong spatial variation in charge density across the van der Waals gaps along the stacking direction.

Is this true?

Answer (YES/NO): NO